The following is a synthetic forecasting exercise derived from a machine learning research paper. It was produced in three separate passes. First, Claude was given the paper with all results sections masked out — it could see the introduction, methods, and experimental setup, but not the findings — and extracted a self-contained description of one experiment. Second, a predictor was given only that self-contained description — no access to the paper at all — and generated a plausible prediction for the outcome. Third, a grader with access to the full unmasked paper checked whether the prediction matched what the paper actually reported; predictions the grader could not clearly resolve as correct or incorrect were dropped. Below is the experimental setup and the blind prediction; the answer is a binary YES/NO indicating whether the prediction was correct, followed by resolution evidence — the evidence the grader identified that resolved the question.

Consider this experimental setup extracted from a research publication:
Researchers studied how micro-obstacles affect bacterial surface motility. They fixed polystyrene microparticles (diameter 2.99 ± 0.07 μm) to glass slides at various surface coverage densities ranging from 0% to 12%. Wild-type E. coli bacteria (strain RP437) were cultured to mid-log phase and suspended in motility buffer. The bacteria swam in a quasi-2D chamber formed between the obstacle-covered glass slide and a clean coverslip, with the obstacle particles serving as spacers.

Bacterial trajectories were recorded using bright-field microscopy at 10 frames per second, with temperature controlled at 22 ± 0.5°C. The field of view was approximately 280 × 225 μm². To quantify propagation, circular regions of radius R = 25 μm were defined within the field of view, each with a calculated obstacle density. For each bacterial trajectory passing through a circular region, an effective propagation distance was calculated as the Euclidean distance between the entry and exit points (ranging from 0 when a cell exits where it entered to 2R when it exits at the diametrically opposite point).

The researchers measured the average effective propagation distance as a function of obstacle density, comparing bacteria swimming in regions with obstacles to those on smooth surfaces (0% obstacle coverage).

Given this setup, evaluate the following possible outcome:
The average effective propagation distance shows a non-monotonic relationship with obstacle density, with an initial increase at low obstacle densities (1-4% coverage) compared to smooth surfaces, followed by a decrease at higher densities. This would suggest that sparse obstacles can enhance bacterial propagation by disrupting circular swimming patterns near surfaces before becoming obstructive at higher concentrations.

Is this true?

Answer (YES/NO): YES